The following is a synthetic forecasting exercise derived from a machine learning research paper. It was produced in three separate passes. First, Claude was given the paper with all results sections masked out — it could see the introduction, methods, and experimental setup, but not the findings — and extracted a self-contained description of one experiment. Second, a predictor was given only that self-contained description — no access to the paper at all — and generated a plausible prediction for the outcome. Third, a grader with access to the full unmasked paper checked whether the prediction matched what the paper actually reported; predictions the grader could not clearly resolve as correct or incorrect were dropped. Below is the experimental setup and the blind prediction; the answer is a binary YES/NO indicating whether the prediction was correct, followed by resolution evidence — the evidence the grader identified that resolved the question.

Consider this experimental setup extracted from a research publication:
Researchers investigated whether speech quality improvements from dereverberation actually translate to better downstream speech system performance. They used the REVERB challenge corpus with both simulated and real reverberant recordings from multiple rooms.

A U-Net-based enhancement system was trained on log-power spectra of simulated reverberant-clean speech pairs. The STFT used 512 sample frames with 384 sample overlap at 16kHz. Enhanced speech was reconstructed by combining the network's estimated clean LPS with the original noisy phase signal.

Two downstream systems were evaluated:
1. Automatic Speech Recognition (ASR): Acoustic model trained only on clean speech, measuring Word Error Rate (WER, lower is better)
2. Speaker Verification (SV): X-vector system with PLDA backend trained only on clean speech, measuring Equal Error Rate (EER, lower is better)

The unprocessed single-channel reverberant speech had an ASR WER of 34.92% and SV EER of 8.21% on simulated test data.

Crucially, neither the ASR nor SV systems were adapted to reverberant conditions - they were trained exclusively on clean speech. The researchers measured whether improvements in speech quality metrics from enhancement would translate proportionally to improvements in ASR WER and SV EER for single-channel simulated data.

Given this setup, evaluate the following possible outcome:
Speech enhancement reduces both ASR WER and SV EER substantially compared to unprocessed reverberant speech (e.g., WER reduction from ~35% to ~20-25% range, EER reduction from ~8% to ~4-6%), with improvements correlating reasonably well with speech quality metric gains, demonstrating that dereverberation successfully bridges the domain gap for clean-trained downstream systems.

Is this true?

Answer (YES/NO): NO